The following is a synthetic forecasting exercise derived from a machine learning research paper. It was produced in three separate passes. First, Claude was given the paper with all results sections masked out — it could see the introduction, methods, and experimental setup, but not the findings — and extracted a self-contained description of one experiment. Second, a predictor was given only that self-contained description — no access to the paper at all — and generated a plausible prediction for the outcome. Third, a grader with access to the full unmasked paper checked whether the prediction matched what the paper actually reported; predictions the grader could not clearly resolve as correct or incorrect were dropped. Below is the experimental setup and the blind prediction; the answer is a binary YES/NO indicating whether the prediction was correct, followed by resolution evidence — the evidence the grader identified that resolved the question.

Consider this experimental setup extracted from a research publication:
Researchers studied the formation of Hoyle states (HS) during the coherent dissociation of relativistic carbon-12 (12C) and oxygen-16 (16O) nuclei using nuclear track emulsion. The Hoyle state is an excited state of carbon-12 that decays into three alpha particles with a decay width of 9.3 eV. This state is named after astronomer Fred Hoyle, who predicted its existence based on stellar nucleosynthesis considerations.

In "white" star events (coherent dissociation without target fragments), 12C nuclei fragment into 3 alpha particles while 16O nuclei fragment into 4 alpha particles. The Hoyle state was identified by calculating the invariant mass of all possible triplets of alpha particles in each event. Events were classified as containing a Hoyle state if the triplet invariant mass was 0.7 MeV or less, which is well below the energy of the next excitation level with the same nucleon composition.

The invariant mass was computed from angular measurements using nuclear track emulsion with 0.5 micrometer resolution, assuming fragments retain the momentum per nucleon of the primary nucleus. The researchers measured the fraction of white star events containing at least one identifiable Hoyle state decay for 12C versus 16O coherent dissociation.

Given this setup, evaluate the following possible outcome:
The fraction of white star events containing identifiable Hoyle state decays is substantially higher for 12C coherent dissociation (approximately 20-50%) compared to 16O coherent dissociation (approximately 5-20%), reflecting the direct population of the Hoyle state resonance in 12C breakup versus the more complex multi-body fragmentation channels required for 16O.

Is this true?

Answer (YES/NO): NO